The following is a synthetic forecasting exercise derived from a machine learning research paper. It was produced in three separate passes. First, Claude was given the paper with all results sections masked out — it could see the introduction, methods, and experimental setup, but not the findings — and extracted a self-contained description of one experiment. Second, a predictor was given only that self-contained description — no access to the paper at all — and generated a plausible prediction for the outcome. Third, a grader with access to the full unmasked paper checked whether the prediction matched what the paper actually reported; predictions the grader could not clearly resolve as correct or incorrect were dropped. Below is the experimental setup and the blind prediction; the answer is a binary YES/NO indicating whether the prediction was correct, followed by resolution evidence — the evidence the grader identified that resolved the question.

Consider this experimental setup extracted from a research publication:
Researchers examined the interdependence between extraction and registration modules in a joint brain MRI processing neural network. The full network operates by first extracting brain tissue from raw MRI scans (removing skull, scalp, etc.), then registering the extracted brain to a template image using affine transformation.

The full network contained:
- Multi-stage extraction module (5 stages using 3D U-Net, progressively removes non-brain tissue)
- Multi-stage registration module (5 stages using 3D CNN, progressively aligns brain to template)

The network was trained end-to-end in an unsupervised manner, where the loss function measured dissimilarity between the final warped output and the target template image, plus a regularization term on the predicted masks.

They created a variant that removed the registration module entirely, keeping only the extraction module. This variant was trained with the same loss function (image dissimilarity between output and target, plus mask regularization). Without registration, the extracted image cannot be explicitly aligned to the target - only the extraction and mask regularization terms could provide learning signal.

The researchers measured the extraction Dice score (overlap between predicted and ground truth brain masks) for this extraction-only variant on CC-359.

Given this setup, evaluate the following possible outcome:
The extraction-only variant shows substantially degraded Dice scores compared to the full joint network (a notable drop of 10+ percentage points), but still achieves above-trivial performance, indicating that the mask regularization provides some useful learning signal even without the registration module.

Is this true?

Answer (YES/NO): NO